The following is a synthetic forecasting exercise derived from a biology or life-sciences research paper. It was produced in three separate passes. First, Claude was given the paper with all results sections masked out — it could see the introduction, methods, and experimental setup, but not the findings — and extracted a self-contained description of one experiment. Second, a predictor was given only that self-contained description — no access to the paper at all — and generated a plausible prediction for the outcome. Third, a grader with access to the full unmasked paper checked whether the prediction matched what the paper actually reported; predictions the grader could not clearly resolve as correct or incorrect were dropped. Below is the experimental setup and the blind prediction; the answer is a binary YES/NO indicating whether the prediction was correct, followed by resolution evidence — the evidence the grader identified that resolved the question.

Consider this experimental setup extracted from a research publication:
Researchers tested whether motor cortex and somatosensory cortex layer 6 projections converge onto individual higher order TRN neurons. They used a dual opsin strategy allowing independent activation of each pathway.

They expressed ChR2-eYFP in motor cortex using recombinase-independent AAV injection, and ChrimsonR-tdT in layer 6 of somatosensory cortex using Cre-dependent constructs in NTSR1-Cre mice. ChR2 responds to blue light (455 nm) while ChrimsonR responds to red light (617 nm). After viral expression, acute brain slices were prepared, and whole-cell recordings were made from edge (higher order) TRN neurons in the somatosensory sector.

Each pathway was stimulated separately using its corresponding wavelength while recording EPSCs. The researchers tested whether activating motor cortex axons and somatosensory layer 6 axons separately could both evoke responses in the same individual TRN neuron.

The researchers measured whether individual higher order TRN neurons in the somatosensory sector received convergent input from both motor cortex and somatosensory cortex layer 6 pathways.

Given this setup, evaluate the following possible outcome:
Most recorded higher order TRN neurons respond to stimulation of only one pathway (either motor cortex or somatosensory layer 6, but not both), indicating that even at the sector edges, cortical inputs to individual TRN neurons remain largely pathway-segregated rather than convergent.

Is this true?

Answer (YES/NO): NO